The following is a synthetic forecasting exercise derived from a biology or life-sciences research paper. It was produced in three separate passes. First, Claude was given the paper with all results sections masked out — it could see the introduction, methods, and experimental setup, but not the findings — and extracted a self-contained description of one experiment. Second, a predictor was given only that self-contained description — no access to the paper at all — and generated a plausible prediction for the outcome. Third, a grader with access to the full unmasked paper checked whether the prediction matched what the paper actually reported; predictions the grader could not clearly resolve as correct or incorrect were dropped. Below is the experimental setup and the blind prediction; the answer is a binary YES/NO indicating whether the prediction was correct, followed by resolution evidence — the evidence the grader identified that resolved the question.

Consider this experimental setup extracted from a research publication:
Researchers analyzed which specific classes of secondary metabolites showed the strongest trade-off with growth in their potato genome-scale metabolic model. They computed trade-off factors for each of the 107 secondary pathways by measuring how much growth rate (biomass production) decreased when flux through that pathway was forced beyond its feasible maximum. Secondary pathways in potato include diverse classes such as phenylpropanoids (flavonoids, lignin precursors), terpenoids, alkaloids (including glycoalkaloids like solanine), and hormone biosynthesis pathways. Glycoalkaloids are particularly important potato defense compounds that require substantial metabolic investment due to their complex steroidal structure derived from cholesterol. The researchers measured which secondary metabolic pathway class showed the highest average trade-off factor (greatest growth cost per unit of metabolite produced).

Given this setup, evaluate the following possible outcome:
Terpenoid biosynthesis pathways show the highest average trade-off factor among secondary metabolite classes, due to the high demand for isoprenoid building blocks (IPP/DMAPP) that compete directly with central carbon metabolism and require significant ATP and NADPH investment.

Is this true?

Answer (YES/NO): NO